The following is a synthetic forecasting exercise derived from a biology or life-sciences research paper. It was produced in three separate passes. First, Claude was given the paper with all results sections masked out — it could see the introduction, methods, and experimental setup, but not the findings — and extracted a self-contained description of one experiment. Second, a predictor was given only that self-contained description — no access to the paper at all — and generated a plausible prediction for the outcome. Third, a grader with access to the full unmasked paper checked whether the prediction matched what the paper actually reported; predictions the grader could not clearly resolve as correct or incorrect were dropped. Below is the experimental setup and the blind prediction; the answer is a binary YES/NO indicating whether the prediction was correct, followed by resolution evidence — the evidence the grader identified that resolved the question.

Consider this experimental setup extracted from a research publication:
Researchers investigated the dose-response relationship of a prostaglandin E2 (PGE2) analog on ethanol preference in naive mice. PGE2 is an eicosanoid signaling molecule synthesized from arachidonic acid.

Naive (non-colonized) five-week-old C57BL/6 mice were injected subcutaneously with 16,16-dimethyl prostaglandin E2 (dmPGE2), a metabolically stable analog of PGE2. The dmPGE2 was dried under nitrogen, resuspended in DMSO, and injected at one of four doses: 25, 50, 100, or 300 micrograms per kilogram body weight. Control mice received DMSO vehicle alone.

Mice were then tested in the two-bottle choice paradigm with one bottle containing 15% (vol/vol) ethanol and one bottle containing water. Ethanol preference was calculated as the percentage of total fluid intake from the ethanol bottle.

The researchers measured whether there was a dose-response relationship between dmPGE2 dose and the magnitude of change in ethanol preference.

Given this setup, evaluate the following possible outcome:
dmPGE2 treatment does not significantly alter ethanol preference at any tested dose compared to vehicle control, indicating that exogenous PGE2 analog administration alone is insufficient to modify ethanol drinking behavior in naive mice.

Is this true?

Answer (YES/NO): NO